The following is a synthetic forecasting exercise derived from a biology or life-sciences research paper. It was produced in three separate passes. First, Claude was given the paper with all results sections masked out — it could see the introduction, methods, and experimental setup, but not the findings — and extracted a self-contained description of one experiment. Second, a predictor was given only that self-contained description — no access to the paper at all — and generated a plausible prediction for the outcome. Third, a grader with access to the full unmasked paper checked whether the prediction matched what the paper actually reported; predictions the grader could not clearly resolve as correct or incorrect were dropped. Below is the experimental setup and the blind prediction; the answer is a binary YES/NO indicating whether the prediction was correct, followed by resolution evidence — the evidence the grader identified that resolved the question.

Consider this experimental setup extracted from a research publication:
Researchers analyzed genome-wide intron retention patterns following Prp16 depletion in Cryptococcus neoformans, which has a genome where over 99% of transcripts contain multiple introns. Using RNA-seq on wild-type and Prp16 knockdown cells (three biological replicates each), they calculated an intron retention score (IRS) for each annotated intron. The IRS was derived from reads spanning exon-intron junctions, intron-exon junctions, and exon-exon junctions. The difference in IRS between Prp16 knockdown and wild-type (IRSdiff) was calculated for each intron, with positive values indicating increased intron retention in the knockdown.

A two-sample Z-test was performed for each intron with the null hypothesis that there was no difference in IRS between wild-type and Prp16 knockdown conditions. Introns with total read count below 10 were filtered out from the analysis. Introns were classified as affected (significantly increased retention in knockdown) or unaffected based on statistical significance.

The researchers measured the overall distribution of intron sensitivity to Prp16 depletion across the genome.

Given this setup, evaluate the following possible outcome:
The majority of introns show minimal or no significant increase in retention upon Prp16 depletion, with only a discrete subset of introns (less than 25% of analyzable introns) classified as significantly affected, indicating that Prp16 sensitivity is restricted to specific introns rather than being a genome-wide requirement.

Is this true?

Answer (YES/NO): NO